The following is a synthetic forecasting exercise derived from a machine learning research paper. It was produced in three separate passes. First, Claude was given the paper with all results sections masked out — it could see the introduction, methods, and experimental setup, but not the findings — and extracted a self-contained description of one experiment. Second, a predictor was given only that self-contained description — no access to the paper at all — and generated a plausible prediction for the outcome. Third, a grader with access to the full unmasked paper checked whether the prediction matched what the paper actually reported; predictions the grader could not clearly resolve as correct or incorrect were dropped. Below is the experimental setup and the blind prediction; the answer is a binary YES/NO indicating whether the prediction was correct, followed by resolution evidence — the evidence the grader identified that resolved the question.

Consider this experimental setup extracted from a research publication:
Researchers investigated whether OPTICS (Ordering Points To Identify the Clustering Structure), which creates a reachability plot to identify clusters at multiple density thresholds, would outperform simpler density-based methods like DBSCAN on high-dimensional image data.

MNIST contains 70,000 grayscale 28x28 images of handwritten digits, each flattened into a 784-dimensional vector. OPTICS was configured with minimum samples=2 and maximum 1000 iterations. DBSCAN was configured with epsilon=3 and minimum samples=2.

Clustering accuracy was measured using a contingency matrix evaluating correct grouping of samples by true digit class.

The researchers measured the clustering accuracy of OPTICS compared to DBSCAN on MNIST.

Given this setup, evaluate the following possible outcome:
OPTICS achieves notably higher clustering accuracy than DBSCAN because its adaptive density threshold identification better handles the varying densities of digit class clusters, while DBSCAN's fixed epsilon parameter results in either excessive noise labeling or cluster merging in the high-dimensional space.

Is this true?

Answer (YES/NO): NO